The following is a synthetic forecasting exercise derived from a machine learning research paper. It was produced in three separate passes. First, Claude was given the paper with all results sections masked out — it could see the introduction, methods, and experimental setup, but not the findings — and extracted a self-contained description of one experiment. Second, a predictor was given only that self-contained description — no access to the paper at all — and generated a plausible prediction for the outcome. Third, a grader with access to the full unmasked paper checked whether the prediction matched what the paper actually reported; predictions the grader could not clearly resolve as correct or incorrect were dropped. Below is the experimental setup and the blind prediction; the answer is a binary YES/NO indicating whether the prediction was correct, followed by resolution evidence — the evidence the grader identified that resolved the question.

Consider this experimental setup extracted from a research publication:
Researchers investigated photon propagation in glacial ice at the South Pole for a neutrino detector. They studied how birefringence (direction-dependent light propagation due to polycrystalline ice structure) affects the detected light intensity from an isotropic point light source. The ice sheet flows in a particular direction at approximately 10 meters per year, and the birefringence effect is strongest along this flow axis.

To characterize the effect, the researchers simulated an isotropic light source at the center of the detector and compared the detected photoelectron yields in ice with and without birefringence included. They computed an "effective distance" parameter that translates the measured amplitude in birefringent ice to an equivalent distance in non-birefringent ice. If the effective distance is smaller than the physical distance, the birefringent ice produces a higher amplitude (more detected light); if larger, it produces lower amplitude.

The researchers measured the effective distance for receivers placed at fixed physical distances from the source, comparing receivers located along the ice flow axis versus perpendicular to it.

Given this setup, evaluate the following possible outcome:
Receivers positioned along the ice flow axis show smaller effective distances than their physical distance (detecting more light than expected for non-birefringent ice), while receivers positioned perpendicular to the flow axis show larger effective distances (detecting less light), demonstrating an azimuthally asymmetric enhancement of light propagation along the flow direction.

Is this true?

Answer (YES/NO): YES